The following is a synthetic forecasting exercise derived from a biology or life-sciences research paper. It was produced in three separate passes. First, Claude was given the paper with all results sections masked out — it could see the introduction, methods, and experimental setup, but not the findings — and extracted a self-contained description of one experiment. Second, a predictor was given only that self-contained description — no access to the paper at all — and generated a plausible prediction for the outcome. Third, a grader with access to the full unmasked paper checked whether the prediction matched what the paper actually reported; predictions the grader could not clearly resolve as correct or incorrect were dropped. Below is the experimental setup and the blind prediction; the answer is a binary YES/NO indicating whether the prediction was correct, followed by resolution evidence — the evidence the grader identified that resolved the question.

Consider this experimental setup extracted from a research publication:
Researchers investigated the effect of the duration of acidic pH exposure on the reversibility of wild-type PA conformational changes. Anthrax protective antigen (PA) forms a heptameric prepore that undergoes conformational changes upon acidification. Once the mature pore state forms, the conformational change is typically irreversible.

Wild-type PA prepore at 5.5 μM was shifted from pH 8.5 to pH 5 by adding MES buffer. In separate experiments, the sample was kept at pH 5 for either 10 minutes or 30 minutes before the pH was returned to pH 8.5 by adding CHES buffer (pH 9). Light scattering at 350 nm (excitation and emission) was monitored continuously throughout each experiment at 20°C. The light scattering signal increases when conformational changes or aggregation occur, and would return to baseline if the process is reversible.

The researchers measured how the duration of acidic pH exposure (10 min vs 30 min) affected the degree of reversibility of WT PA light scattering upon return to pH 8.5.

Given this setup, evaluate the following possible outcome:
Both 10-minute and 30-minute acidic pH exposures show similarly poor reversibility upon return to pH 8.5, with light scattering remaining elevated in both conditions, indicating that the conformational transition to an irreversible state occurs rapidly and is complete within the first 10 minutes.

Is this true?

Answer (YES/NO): YES